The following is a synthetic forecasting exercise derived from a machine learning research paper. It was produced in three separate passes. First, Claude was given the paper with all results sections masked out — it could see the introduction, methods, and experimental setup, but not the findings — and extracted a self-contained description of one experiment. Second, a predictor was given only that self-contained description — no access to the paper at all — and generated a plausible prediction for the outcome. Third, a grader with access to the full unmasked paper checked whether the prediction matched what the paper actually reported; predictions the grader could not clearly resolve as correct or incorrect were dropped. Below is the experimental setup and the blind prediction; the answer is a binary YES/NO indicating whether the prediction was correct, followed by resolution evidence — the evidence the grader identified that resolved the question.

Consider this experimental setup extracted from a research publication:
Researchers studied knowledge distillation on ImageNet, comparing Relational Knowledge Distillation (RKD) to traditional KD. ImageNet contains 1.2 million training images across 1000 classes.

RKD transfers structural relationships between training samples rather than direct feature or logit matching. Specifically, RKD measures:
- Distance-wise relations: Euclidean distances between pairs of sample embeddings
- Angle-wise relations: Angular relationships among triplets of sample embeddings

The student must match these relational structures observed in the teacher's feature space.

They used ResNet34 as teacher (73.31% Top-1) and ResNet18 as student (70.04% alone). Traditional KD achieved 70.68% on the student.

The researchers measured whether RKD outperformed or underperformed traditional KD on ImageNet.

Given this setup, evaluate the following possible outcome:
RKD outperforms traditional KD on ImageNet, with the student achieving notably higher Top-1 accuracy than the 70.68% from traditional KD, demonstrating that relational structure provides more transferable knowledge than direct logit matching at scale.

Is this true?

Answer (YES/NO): YES